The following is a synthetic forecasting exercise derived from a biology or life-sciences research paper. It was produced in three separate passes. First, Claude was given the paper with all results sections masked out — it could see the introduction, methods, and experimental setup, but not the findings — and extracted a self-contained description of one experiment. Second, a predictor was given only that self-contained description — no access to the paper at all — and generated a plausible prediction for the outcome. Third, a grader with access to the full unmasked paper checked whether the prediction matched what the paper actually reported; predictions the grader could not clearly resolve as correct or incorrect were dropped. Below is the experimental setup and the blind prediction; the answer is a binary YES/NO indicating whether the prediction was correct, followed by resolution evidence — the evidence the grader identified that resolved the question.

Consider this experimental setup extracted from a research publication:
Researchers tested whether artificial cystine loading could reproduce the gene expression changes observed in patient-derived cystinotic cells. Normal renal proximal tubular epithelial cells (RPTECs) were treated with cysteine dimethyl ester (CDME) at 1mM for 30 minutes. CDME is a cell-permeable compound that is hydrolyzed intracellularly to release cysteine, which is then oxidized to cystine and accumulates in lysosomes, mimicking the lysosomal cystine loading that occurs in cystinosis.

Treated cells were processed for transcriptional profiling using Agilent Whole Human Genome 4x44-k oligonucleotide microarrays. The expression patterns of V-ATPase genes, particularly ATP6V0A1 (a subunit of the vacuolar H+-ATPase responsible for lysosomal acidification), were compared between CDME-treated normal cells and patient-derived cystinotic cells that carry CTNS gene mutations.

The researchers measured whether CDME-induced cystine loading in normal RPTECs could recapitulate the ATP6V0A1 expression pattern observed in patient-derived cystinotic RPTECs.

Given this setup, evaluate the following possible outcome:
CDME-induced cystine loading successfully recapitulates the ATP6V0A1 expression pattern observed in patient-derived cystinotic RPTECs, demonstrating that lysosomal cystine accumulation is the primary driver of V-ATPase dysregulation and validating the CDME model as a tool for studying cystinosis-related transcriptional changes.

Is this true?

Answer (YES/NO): NO